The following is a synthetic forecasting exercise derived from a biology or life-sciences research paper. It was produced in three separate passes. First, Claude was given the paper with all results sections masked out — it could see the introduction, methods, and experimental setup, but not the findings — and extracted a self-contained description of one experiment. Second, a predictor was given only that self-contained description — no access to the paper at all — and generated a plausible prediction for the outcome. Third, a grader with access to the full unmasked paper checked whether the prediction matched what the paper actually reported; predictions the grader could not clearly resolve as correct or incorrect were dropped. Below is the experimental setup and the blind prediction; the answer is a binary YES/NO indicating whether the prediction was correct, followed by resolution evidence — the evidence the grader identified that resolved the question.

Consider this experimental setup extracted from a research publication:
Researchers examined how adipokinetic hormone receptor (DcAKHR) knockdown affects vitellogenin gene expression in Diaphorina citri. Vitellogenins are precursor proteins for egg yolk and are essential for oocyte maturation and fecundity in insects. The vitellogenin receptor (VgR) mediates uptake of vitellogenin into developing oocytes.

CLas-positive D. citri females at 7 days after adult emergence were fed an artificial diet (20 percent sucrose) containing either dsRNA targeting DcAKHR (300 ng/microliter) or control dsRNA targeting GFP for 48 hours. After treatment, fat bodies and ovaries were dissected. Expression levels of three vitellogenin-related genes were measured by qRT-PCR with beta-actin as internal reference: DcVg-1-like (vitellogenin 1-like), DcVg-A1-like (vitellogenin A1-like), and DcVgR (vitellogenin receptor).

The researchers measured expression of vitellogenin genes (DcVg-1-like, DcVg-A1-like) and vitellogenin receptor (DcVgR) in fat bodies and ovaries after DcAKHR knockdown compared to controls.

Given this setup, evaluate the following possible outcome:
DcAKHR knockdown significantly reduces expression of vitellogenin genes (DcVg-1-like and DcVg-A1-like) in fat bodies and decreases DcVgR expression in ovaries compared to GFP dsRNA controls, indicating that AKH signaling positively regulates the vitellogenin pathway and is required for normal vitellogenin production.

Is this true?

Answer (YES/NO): YES